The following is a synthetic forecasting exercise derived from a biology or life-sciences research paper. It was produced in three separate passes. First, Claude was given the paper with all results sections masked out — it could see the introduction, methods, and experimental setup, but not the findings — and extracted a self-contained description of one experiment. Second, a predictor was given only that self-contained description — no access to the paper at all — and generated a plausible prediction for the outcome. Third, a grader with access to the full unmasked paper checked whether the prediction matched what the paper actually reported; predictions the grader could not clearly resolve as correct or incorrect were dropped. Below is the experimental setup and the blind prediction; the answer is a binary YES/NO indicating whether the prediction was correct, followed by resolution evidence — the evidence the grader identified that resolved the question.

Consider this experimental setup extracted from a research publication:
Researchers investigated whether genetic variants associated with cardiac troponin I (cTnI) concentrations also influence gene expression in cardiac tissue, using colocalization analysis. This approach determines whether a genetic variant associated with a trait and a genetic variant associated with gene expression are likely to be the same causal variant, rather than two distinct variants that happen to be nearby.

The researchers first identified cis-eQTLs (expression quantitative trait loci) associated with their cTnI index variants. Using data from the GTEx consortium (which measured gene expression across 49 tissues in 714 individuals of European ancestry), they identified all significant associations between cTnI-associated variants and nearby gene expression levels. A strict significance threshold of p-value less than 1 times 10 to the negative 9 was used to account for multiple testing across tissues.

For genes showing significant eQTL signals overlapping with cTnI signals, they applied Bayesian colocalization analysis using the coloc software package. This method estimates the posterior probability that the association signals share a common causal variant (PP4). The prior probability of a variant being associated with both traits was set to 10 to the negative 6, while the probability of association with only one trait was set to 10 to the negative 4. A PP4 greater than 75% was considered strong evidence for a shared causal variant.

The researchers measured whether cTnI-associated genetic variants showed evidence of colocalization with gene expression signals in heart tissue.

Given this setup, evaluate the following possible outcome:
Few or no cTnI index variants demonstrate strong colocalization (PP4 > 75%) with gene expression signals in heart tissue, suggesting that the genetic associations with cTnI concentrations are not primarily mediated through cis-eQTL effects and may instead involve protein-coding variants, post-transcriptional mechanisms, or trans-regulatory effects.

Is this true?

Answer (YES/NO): YES